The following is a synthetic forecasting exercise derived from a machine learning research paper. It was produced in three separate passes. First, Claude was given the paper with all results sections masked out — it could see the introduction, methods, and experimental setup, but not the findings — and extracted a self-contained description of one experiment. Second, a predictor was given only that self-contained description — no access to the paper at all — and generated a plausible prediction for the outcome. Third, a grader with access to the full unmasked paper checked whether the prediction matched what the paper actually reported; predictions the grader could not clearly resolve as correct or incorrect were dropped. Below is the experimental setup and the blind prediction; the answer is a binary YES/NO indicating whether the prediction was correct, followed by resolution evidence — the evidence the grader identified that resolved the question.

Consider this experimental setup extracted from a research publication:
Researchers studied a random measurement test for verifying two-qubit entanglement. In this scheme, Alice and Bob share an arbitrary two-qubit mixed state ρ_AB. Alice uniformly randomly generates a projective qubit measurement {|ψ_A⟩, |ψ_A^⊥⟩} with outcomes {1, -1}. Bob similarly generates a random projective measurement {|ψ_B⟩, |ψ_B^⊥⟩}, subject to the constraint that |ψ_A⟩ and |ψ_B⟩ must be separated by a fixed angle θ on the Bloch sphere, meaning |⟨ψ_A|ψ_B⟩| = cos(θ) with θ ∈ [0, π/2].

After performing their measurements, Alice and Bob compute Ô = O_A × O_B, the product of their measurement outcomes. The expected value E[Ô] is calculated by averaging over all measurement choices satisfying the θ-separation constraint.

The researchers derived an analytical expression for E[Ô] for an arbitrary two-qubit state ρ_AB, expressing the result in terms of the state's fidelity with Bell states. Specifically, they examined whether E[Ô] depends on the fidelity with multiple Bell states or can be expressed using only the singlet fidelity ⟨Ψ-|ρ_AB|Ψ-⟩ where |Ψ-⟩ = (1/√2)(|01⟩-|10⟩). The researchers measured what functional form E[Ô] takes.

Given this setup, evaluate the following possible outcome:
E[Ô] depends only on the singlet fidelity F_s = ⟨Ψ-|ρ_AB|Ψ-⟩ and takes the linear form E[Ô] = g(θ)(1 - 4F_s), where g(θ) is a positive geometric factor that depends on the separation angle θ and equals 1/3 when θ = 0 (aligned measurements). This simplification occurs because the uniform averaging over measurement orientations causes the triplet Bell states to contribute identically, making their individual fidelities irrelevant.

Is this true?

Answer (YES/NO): YES